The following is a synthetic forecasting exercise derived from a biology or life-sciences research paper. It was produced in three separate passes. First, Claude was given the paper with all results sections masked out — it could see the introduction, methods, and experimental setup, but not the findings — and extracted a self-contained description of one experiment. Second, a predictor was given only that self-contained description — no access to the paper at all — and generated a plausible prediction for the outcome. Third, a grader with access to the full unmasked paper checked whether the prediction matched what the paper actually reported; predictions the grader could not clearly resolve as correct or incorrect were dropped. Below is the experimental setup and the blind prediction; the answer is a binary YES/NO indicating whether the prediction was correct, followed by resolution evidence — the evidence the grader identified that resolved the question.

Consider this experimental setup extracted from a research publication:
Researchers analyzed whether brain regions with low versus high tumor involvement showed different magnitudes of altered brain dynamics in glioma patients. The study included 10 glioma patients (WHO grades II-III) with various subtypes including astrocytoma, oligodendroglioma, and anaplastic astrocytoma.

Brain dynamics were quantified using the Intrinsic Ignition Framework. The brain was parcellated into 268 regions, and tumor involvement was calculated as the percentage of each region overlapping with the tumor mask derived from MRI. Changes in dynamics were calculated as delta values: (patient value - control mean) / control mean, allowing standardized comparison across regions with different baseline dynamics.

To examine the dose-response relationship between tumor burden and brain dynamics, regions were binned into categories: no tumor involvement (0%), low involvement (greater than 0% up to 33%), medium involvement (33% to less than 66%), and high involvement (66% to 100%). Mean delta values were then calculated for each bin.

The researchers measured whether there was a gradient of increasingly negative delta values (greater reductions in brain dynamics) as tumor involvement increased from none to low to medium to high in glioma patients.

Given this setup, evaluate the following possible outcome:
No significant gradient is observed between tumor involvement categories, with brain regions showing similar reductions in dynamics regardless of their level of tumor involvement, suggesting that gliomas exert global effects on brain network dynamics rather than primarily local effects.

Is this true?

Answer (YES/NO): YES